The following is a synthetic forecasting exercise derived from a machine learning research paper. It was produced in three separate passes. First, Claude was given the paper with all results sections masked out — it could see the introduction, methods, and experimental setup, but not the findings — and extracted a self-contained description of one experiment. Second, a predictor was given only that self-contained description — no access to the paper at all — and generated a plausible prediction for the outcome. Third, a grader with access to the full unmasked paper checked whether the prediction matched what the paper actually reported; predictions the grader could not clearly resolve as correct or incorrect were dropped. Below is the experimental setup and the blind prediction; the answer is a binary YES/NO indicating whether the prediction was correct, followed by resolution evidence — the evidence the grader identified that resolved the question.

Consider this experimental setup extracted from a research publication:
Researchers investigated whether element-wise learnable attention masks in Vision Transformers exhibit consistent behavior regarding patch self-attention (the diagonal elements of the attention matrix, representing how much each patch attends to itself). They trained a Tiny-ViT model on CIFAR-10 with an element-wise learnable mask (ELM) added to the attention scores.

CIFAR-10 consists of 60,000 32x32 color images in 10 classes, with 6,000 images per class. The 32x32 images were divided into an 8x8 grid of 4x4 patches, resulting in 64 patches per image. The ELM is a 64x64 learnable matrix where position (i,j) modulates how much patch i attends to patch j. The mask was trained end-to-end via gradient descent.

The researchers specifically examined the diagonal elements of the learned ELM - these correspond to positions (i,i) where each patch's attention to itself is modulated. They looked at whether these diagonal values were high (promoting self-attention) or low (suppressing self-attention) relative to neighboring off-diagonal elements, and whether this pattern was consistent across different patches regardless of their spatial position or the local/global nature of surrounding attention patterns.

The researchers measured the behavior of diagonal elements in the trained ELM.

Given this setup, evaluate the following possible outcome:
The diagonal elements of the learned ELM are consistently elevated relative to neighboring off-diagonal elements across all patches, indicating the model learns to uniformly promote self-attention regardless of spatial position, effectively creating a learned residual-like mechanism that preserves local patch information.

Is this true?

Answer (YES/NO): NO